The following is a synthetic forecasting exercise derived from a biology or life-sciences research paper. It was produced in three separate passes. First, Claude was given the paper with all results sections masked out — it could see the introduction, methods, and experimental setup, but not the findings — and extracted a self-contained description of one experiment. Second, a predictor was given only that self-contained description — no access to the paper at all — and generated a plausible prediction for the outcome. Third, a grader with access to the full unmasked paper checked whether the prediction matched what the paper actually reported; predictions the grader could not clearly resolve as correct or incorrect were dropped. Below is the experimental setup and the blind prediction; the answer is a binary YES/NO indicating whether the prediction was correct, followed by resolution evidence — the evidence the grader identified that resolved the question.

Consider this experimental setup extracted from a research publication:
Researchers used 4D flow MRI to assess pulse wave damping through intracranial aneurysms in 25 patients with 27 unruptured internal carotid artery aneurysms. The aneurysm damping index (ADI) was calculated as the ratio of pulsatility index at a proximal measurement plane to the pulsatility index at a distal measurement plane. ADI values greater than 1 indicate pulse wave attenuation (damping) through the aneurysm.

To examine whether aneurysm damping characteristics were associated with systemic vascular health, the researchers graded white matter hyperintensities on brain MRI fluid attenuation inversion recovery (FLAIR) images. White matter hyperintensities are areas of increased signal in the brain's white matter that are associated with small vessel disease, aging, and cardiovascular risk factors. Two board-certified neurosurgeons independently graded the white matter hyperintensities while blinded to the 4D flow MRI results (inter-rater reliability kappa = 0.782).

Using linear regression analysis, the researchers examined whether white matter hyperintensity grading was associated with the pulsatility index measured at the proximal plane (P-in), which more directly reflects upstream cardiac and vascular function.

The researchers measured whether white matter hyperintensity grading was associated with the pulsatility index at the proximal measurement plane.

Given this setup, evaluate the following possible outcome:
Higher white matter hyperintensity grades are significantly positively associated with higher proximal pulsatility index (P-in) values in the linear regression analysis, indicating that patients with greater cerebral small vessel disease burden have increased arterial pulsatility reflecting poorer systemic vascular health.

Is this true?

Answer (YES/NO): YES